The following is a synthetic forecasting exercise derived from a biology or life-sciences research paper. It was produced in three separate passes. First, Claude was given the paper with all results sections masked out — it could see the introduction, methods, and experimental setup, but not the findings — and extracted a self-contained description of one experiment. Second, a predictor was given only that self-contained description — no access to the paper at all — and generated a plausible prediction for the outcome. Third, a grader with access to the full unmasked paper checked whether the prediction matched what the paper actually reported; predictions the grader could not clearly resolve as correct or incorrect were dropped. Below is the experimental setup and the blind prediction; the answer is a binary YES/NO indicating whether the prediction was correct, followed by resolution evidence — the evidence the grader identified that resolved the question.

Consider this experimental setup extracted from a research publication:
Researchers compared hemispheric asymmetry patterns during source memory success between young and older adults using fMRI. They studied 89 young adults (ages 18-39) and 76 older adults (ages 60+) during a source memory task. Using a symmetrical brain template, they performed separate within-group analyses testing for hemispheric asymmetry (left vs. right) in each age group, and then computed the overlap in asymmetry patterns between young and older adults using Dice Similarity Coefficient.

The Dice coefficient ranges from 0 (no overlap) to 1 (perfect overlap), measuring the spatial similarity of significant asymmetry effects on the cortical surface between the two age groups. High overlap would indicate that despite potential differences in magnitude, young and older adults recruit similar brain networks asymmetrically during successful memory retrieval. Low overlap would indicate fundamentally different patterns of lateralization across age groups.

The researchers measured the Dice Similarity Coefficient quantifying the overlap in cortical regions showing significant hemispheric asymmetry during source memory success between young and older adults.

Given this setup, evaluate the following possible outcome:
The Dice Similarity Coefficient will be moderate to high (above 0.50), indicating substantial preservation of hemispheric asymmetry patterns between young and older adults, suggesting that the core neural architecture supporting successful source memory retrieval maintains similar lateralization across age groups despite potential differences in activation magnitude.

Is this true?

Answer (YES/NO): YES